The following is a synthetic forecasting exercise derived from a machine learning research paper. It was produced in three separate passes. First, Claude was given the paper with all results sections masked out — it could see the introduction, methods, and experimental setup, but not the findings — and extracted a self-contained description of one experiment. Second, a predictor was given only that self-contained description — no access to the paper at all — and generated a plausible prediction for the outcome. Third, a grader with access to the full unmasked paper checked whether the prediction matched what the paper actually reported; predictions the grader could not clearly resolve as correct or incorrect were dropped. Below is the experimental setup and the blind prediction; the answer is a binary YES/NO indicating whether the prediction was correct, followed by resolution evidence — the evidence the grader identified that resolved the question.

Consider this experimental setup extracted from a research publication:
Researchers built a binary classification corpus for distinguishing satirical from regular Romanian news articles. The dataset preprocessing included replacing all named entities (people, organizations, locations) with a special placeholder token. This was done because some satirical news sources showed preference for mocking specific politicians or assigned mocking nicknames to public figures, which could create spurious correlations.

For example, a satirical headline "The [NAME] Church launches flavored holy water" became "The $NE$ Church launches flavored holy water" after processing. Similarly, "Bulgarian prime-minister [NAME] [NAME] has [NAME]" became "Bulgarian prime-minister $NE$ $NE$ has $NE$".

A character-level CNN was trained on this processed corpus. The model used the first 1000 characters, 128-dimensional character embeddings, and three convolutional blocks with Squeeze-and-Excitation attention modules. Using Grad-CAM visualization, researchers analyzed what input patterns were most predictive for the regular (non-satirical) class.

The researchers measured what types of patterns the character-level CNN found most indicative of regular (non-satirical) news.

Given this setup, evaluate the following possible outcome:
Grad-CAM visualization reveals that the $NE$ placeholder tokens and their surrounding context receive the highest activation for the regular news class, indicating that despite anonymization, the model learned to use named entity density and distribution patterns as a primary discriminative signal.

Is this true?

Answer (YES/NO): NO